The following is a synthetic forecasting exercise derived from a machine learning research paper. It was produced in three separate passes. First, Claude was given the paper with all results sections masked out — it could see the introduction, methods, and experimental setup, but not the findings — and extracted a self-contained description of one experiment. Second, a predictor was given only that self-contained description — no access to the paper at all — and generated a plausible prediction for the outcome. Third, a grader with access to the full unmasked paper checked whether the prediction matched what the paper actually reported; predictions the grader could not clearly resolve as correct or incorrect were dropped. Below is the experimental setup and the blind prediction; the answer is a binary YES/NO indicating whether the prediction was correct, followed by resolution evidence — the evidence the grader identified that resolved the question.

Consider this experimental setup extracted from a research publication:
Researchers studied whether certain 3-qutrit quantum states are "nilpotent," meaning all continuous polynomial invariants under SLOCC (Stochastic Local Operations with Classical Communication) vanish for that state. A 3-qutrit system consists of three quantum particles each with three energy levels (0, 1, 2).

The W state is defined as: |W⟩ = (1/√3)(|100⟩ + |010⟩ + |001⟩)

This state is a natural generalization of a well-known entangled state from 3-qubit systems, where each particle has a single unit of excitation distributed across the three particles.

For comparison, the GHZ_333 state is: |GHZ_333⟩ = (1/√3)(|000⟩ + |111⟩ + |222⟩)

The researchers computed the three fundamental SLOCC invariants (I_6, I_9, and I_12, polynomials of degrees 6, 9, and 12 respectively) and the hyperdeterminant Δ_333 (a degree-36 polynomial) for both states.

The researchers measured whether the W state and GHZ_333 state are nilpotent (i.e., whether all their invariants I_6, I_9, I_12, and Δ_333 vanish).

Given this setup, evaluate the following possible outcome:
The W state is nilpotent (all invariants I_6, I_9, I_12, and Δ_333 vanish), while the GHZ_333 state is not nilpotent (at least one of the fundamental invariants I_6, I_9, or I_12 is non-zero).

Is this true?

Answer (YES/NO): YES